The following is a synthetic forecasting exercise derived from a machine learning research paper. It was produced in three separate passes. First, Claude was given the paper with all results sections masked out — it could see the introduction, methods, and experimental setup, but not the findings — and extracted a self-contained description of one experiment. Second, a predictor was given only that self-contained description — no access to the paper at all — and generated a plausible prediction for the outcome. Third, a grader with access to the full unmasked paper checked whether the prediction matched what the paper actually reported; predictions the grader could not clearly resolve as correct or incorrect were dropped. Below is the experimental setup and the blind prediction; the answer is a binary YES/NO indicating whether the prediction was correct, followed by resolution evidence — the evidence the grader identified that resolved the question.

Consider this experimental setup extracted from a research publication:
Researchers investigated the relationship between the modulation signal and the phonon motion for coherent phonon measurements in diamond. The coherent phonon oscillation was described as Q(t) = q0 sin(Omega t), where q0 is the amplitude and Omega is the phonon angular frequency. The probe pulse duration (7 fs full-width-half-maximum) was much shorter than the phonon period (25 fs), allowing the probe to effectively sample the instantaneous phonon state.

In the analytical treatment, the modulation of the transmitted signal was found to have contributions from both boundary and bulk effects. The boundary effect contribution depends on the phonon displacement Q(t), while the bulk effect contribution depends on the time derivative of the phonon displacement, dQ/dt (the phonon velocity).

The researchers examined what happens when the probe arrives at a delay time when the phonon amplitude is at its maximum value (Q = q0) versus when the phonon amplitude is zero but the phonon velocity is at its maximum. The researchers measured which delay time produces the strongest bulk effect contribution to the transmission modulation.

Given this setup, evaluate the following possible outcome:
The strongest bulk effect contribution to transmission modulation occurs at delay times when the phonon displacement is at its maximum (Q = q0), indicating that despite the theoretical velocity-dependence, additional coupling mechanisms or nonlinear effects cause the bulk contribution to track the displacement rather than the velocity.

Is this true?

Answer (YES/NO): NO